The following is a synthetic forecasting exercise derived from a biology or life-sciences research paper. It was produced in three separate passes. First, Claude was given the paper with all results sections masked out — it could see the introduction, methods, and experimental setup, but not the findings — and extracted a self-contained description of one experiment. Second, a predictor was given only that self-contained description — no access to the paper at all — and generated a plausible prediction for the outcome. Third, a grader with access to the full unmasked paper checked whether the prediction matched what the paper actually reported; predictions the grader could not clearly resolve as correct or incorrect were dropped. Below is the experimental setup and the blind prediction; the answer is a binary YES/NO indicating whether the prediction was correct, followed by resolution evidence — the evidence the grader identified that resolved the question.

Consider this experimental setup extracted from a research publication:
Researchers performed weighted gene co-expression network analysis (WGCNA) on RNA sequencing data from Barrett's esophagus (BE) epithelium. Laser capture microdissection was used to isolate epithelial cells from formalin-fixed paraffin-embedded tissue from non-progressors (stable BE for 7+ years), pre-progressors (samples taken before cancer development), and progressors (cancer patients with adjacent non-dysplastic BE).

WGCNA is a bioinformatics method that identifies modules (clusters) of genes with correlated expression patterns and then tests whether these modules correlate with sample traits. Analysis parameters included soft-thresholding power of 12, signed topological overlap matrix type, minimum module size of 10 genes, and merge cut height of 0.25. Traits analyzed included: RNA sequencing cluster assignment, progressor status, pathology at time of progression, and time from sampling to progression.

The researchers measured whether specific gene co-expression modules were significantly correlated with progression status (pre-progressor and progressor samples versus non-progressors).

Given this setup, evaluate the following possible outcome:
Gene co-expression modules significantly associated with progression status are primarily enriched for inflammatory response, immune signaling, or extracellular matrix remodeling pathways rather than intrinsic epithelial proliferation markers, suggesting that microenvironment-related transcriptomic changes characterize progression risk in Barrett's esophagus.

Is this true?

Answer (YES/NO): YES